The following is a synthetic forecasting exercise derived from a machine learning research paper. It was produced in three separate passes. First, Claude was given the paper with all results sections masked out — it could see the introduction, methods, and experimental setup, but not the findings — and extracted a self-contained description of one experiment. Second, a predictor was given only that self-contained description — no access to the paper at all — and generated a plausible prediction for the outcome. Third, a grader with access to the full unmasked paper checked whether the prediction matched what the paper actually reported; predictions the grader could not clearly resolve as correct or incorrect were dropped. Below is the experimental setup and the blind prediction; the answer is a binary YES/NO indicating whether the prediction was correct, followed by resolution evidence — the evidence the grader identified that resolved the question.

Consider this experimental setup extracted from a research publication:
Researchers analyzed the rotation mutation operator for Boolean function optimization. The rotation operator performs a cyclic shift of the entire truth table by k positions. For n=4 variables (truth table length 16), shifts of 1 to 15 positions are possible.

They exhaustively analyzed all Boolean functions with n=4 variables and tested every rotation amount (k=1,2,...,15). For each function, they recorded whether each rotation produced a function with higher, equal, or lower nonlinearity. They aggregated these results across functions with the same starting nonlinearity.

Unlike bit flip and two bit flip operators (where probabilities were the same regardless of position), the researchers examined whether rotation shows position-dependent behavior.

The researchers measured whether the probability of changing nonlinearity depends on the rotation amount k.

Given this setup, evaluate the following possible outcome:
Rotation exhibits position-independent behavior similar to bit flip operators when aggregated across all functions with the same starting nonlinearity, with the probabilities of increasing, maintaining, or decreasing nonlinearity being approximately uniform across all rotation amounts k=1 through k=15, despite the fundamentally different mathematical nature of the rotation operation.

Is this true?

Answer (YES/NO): NO